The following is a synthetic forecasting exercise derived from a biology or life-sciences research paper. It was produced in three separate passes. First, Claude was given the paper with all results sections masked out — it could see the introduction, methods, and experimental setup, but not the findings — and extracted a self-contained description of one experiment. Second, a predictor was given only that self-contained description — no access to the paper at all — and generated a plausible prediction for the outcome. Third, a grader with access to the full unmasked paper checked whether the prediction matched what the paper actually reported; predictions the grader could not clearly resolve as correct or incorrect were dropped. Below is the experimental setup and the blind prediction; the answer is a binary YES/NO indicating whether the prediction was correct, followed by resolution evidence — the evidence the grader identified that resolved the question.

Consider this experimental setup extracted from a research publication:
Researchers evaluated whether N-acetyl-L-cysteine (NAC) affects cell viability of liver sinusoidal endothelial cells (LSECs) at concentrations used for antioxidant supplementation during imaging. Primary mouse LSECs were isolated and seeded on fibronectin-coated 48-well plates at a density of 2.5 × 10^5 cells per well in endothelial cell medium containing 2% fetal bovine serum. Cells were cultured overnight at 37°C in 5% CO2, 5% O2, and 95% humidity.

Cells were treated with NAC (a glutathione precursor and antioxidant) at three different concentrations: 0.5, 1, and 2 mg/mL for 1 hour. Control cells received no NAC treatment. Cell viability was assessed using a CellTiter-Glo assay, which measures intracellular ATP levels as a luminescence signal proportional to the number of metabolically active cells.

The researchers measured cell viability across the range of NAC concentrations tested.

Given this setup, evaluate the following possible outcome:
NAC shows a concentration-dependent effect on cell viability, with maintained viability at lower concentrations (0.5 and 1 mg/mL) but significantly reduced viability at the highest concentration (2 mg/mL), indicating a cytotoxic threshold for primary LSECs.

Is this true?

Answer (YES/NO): NO